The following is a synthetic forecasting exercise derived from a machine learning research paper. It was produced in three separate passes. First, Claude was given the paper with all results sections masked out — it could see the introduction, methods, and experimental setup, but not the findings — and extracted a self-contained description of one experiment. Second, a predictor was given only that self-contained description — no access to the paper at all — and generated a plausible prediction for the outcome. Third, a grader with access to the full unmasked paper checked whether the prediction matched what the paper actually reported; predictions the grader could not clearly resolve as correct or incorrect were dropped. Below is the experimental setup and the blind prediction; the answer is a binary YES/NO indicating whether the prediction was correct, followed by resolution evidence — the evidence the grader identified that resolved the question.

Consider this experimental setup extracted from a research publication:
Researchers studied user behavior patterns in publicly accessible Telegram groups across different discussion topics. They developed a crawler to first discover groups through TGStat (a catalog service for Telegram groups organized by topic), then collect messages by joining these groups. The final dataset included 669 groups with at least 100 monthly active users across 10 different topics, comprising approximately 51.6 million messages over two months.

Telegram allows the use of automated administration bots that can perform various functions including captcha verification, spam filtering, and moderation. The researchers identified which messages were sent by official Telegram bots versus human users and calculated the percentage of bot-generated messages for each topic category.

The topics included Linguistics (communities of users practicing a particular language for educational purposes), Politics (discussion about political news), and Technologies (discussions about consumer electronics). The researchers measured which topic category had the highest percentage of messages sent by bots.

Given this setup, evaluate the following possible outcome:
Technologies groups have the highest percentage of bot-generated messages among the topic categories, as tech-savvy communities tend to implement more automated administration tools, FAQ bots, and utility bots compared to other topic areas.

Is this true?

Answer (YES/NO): NO